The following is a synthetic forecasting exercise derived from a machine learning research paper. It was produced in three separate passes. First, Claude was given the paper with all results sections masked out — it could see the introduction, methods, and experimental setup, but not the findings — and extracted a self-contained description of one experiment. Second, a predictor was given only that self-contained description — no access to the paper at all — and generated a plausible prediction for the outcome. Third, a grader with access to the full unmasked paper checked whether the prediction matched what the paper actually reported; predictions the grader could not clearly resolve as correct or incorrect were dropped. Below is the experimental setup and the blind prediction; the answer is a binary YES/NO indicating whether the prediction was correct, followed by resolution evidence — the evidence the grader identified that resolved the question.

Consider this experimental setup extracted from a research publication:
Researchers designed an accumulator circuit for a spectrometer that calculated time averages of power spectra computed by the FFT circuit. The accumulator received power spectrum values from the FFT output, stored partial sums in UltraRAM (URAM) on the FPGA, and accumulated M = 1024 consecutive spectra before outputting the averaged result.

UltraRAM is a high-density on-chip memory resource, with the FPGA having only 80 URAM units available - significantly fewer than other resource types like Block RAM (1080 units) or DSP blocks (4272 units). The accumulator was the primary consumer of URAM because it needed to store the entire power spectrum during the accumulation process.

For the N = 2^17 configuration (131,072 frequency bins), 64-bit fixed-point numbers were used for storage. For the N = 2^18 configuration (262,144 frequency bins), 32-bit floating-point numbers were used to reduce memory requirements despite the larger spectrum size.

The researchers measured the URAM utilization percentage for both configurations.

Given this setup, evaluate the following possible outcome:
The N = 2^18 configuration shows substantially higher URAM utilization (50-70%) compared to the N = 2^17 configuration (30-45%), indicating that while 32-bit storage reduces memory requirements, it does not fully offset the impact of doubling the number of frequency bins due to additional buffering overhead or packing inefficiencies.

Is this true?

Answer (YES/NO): NO